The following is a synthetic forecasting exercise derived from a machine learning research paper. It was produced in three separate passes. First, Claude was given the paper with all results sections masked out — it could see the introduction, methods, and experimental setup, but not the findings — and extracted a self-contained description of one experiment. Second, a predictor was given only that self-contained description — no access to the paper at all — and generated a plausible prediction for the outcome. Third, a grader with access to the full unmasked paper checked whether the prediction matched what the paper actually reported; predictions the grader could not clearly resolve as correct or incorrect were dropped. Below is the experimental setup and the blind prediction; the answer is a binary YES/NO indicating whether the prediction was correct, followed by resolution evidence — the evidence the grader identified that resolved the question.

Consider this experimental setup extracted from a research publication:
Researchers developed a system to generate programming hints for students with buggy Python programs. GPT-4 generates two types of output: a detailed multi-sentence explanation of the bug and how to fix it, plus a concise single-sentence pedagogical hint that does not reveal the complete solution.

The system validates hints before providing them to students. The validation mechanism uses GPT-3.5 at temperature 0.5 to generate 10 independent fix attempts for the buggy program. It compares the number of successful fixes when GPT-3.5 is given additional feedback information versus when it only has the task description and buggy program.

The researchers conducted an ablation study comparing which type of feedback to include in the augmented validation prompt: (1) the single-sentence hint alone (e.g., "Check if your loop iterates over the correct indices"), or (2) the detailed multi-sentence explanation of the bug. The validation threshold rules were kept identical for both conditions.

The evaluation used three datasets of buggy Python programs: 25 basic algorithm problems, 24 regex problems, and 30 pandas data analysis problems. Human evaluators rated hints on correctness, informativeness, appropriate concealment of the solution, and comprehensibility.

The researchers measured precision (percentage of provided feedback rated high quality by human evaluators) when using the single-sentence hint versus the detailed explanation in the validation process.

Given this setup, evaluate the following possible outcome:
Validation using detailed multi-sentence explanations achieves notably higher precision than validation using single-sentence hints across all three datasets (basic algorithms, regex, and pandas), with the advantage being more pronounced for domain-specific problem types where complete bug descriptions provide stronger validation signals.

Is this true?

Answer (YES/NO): NO